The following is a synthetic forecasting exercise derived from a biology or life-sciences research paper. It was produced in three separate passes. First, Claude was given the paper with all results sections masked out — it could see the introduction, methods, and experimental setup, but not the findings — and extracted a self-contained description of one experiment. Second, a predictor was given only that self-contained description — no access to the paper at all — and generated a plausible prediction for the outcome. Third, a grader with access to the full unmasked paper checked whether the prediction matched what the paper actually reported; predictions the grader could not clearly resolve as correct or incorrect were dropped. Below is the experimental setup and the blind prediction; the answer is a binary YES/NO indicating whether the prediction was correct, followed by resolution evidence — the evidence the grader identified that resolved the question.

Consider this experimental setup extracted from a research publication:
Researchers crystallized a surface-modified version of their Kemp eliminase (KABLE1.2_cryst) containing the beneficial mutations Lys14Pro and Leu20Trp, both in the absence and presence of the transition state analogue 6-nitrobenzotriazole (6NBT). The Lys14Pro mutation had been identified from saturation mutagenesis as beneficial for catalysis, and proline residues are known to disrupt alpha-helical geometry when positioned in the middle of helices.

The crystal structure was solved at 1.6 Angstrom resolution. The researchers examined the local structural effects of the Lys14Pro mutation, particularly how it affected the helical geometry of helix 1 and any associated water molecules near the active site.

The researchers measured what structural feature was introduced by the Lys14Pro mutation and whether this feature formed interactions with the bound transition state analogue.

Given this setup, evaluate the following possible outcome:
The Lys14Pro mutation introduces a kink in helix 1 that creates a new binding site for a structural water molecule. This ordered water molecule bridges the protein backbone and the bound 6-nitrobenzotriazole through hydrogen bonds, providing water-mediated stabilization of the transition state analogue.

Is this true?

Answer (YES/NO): YES